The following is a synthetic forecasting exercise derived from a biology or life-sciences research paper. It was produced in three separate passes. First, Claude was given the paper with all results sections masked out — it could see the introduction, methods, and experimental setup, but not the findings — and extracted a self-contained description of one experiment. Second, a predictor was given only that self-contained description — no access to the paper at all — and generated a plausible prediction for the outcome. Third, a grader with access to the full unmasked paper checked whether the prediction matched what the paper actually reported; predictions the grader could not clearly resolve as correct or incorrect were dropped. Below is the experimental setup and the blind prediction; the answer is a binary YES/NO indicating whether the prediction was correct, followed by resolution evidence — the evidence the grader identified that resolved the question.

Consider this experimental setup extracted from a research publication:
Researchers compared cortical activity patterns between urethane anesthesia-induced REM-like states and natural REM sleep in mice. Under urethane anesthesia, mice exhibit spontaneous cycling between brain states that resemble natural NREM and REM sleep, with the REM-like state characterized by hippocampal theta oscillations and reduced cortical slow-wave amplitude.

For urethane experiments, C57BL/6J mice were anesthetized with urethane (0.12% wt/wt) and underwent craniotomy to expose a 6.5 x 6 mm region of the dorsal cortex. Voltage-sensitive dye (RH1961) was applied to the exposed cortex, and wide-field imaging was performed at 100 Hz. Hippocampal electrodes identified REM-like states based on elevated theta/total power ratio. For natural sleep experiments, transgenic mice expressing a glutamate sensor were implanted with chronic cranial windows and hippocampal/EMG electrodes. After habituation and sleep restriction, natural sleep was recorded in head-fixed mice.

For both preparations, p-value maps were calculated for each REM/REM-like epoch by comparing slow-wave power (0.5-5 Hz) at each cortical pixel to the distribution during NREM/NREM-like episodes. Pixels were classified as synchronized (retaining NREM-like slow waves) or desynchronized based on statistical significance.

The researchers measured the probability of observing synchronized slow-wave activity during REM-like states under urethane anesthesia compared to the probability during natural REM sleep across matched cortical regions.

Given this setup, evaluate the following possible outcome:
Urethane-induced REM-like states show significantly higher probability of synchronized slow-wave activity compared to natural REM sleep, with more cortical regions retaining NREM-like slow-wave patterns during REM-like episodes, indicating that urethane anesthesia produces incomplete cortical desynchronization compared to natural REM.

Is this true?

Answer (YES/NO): NO